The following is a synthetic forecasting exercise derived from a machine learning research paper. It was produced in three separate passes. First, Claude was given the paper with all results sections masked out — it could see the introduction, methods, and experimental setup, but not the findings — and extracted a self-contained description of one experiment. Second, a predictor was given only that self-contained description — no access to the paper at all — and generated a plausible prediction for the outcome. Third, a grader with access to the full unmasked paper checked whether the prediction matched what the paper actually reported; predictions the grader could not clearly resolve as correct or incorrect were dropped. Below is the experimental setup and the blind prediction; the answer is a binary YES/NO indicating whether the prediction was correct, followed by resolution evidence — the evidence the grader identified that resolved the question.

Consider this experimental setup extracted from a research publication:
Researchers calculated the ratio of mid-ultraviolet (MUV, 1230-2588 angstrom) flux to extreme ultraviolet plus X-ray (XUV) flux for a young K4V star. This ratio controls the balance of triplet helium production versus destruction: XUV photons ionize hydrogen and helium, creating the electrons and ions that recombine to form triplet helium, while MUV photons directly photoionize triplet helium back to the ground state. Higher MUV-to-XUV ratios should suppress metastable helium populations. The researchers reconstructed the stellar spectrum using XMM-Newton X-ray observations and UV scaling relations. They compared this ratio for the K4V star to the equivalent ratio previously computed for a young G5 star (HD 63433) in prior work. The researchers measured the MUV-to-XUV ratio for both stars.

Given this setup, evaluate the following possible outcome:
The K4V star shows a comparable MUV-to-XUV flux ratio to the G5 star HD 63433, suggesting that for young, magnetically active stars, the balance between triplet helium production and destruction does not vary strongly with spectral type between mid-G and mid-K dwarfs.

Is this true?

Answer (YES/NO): NO